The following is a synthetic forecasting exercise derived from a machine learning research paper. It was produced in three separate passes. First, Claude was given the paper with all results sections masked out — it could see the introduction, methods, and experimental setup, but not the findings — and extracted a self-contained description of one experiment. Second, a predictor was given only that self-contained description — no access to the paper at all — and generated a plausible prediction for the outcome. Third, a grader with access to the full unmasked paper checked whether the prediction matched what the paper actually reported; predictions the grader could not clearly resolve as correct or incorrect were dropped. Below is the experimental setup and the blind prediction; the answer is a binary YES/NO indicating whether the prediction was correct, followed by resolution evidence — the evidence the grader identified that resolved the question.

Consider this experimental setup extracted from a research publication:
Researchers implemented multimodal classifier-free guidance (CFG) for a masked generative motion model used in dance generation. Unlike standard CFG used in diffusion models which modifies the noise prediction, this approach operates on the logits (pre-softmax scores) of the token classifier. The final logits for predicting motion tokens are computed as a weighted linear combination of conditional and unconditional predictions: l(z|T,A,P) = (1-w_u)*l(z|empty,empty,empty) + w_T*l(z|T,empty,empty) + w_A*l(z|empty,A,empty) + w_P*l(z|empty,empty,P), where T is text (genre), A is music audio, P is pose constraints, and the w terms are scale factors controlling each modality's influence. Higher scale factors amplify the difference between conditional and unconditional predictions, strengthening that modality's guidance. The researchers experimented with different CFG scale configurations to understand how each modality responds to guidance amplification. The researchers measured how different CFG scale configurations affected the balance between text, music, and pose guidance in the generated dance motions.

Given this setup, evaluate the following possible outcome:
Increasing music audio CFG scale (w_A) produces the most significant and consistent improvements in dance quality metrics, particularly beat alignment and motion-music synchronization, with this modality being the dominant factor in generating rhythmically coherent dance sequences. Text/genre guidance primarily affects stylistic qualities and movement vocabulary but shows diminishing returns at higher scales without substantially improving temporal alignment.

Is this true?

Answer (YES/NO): NO